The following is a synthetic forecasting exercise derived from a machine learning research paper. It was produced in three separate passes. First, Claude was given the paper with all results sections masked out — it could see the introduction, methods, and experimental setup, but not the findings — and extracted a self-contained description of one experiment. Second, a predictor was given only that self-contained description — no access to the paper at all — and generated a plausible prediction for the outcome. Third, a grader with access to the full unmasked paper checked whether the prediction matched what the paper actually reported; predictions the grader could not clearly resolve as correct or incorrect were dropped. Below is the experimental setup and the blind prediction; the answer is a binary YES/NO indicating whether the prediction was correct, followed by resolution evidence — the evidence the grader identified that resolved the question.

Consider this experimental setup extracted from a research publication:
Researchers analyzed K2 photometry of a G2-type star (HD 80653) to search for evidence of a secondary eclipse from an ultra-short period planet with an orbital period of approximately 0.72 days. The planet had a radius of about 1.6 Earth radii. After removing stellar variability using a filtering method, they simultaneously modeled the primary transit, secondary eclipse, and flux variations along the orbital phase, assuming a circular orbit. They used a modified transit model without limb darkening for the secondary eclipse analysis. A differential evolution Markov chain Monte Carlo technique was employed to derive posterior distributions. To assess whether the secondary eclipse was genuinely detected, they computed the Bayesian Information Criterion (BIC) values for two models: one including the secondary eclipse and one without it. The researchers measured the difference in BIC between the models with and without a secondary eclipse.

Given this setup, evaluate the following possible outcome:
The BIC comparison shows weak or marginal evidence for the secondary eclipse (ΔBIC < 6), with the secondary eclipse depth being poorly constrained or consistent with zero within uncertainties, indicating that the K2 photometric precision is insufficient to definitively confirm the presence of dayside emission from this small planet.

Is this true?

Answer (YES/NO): NO